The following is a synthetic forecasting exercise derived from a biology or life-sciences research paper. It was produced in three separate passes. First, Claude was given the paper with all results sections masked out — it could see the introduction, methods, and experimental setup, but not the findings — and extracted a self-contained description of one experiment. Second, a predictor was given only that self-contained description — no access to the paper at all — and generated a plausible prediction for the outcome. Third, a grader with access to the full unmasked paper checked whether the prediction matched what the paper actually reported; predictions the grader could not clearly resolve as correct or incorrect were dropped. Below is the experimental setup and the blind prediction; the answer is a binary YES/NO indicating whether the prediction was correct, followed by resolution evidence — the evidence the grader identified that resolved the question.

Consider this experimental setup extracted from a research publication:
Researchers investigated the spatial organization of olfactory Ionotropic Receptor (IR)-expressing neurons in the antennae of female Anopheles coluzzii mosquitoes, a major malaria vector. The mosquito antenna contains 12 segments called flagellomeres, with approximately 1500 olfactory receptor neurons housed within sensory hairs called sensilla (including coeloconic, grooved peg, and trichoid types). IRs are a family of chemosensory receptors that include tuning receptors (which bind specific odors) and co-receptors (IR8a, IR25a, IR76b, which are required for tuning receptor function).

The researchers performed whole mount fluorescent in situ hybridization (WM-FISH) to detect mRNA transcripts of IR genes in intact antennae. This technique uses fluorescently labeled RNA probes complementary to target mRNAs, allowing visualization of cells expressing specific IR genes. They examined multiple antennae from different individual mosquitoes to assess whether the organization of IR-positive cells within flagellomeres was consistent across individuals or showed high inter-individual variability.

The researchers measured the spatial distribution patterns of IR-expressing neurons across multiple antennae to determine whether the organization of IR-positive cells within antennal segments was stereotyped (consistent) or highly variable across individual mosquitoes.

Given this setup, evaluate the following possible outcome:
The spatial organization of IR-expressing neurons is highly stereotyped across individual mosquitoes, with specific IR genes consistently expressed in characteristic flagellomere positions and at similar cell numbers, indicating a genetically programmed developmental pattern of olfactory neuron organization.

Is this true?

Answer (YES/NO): NO